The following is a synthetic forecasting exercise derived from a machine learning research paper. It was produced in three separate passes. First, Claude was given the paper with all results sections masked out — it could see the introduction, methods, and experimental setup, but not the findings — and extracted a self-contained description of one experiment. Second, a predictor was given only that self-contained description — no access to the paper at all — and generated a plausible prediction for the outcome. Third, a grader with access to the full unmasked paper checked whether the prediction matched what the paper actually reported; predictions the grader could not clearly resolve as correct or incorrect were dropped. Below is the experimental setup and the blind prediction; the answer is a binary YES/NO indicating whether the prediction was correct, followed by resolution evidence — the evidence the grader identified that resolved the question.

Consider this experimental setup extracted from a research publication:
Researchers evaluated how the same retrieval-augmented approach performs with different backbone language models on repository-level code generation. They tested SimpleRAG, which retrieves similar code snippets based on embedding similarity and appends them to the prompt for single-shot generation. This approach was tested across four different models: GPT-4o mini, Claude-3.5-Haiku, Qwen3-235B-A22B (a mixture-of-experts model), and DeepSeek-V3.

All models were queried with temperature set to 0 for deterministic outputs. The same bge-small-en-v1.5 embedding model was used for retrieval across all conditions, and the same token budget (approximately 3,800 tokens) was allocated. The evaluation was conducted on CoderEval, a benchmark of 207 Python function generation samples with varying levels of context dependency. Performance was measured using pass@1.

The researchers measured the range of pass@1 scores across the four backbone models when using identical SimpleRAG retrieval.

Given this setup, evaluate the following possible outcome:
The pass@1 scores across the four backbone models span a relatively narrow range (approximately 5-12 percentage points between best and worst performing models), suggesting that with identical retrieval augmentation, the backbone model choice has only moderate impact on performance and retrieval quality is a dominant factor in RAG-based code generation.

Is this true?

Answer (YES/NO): YES